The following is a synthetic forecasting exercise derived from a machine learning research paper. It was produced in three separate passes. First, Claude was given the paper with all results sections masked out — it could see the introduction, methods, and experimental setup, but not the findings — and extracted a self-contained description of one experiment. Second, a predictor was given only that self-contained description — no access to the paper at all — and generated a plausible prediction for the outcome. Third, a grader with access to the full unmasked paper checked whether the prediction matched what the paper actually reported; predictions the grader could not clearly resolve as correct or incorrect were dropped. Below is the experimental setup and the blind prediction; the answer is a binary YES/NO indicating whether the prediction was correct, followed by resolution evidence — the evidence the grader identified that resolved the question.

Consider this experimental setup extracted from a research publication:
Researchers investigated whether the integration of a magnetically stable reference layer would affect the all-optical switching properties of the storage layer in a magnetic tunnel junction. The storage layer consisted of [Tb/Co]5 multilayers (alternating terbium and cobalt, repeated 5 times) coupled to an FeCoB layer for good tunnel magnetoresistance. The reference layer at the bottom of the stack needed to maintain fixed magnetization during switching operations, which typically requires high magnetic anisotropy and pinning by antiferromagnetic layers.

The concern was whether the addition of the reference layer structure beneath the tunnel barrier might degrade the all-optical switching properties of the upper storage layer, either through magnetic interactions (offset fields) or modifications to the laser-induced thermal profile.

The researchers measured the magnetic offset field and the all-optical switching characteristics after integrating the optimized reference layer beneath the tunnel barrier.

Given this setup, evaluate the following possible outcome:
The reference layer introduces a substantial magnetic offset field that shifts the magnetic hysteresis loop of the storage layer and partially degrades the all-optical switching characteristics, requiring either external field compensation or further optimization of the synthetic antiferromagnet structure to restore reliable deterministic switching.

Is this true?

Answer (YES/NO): NO